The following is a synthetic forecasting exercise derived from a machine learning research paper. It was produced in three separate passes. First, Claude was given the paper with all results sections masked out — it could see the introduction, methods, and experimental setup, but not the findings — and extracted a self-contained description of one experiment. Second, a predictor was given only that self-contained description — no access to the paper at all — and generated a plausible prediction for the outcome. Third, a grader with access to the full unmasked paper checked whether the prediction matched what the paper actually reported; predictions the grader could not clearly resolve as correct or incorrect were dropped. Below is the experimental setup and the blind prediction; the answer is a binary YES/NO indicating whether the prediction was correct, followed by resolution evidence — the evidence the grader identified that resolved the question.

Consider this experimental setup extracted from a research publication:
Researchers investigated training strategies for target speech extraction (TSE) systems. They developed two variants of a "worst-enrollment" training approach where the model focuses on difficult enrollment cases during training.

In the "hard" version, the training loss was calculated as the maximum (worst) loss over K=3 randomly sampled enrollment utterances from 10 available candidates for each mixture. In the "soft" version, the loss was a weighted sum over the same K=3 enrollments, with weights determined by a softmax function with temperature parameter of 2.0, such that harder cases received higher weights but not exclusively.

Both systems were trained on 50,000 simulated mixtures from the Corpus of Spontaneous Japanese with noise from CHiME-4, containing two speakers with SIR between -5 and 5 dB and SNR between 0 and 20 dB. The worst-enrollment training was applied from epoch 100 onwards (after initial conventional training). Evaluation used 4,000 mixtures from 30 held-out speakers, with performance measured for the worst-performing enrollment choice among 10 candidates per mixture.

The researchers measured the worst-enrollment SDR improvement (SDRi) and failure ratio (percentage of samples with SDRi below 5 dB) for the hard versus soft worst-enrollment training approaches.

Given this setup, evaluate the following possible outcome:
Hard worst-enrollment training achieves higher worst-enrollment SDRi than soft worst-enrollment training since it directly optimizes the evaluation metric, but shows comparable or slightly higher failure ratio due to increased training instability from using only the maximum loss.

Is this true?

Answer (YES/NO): NO